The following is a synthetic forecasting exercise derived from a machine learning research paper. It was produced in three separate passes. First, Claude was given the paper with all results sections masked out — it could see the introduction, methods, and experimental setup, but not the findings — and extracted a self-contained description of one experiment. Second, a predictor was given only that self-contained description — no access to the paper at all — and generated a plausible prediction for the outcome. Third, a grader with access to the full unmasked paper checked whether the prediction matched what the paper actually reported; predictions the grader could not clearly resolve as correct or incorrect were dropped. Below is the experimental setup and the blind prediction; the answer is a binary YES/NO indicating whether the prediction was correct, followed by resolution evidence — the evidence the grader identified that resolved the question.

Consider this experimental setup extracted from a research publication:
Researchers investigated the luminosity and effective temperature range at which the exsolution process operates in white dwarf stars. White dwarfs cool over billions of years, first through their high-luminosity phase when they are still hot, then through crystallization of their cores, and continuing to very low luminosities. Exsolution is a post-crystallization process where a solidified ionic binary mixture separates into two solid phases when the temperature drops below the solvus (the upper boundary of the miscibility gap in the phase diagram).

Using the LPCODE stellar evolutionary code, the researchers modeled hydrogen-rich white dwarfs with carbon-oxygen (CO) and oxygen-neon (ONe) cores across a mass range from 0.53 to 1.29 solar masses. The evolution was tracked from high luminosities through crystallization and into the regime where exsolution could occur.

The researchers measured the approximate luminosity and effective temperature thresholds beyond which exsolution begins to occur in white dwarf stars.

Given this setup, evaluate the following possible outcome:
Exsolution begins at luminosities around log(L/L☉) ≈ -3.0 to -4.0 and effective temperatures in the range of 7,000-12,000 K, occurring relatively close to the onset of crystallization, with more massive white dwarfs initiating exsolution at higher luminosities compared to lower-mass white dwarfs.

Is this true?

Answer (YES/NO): NO